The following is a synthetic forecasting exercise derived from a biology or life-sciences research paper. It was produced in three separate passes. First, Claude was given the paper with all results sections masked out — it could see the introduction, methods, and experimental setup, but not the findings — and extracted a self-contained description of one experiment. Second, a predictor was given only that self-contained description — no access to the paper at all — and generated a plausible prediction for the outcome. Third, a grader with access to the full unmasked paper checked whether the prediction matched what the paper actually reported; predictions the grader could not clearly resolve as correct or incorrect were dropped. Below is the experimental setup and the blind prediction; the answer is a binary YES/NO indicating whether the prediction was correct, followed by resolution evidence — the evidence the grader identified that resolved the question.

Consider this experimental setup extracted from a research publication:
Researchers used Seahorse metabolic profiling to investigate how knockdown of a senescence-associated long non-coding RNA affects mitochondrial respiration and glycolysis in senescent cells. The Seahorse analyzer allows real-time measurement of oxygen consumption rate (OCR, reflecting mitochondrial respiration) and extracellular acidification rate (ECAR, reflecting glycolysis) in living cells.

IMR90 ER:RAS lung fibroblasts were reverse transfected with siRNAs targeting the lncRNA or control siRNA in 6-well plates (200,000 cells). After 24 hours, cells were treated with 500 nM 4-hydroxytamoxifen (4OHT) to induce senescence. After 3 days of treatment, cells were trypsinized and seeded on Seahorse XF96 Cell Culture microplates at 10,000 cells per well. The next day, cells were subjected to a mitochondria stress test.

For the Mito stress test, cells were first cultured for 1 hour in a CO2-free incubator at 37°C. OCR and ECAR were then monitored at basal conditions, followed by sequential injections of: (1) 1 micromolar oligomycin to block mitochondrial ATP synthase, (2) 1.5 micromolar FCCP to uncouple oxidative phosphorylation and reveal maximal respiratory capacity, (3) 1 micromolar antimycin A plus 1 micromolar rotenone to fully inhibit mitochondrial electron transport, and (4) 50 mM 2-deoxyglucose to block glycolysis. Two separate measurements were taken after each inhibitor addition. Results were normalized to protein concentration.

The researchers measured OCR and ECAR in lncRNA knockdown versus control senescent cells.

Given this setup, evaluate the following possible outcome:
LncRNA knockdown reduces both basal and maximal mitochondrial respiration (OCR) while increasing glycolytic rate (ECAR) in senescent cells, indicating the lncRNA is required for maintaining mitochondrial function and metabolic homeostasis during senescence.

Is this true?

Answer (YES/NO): NO